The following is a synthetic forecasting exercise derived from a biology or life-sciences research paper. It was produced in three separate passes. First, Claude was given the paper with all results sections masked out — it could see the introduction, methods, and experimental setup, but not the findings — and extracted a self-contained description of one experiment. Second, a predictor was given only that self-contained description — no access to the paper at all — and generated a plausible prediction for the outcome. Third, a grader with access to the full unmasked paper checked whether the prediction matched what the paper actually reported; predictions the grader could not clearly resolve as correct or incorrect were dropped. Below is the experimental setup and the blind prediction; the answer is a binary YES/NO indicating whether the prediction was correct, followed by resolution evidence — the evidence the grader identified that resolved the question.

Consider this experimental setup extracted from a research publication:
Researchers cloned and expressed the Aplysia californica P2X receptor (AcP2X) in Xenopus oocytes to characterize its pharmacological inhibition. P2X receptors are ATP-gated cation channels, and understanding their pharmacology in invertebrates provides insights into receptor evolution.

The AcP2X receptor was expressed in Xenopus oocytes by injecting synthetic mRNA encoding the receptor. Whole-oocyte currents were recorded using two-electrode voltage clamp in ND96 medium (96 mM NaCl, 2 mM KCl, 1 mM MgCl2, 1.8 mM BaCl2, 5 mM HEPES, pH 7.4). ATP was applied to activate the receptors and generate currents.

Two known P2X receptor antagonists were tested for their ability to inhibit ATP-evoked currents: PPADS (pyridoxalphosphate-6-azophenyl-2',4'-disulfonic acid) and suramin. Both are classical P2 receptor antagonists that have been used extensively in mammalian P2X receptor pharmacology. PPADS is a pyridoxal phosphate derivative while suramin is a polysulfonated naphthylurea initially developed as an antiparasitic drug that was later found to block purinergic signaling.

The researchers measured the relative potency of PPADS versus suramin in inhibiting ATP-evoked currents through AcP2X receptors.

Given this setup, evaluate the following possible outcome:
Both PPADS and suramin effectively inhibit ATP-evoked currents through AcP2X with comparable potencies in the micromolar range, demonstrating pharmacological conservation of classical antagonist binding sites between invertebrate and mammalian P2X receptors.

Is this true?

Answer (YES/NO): NO